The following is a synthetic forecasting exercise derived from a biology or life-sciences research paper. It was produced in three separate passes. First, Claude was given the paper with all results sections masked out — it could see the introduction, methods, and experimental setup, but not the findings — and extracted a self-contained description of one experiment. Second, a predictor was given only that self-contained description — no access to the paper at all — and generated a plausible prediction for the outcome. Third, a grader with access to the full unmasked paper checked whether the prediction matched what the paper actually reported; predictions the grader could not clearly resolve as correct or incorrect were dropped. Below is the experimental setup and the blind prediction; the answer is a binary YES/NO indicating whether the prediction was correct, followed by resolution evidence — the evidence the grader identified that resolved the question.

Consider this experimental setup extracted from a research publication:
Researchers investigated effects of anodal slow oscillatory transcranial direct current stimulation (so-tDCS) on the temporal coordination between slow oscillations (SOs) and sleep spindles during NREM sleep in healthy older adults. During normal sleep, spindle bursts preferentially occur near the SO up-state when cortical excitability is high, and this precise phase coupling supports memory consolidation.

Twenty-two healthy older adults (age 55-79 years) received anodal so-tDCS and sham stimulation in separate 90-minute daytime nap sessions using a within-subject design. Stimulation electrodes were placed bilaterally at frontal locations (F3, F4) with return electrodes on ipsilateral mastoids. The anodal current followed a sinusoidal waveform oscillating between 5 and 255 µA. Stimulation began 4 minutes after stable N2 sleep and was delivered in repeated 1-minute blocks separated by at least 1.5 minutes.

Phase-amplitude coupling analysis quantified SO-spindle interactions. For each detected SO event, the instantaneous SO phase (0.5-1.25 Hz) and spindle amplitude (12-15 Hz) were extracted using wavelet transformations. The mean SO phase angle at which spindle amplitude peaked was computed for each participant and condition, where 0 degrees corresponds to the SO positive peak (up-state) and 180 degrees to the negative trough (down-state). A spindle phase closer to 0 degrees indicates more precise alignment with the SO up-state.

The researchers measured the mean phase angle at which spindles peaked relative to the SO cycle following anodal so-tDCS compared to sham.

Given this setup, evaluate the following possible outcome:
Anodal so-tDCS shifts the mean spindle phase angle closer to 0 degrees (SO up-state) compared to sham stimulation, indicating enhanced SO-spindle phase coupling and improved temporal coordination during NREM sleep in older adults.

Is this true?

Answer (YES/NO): NO